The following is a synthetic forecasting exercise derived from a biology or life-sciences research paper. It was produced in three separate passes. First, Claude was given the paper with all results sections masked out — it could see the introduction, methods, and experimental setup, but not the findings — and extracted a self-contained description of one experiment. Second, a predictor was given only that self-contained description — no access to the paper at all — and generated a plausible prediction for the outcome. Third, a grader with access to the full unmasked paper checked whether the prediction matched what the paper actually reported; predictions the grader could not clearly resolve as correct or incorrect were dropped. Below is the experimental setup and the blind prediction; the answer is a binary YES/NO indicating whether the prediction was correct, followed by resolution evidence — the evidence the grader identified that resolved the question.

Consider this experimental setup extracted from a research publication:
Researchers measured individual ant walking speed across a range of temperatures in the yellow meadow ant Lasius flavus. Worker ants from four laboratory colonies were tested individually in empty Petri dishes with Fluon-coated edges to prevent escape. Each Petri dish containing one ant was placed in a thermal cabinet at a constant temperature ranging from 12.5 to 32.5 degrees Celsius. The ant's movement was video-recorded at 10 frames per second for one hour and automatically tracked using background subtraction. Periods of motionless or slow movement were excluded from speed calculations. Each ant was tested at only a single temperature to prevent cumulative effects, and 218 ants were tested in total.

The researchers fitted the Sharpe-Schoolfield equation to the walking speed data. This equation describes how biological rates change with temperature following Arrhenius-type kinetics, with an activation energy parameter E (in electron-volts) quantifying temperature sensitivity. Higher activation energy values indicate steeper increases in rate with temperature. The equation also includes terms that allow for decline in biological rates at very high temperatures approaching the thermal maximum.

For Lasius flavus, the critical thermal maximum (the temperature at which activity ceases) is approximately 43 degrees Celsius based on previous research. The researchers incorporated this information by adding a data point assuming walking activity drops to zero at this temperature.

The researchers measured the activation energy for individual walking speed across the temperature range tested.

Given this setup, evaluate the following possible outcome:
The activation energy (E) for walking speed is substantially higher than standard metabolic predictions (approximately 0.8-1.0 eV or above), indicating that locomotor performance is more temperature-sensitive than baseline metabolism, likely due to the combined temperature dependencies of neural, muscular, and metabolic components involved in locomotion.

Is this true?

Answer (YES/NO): NO